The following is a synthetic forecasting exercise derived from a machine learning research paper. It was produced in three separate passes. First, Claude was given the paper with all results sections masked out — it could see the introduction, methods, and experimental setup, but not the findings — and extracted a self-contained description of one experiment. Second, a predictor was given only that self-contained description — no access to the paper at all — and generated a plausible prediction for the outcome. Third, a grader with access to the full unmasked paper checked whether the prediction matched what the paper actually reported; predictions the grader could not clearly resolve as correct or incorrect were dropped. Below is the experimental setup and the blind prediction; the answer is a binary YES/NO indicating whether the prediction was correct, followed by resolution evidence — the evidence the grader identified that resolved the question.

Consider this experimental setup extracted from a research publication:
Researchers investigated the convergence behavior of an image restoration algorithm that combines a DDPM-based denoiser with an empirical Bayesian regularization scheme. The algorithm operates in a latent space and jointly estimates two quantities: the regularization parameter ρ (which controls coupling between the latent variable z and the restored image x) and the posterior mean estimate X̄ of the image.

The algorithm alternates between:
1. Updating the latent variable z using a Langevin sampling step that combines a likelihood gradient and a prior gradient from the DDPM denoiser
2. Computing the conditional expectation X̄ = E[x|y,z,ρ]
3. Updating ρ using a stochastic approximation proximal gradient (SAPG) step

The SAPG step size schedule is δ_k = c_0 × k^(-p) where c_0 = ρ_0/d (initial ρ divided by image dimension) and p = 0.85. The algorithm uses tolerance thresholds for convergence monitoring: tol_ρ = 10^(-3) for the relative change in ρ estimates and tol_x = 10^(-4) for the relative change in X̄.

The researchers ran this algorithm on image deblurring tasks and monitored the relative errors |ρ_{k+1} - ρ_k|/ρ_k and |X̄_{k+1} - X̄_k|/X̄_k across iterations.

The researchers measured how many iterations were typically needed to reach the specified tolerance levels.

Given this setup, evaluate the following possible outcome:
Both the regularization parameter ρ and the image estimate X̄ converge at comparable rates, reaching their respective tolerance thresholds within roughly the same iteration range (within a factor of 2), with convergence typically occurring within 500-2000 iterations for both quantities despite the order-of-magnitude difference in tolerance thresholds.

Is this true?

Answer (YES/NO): NO